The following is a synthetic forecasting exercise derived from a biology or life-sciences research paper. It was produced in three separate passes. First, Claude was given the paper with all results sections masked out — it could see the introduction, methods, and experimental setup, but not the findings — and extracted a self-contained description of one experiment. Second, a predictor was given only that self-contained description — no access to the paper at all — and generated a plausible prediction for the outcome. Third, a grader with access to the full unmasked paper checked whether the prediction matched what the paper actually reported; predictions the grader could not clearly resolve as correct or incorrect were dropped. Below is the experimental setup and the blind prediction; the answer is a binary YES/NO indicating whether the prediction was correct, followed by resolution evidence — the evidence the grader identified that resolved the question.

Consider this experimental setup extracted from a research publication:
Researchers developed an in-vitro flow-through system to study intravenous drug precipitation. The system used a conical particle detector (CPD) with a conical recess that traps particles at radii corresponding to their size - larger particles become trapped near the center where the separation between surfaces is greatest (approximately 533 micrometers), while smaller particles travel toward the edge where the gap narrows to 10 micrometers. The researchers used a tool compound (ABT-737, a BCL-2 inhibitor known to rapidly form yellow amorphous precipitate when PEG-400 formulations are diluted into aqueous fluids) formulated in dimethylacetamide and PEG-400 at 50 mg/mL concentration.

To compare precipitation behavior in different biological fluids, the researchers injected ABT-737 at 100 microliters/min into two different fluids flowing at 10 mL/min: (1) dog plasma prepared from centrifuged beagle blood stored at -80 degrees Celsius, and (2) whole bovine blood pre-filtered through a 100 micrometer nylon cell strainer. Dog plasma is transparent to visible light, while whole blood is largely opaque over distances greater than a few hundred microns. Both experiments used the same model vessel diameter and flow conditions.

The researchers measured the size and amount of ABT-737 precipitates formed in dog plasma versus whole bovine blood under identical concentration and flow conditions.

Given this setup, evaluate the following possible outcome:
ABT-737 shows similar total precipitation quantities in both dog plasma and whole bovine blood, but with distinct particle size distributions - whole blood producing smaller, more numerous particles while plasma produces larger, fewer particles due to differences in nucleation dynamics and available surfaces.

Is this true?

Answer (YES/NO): NO